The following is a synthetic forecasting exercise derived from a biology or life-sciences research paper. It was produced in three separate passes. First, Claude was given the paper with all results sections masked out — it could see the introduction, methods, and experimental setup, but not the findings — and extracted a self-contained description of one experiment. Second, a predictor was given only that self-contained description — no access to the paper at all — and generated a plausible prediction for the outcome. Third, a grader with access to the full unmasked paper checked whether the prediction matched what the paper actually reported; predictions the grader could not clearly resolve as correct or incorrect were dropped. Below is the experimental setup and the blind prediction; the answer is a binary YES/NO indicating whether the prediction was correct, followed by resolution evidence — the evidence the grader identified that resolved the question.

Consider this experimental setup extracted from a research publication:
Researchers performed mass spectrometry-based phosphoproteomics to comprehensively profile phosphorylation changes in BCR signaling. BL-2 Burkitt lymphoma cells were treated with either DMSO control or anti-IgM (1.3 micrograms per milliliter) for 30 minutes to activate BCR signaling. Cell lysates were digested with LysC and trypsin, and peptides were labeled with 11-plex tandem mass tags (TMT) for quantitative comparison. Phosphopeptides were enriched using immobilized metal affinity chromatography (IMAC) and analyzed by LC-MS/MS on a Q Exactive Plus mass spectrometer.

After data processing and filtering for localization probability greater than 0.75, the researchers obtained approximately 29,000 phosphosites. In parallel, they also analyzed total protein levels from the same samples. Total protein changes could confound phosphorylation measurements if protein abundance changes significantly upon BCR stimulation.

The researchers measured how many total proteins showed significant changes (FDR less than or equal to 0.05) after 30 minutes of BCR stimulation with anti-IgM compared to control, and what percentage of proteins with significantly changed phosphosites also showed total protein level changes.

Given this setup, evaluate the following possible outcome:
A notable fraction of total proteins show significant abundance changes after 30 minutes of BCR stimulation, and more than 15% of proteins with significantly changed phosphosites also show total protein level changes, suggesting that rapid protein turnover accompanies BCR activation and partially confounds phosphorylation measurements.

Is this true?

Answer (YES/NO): NO